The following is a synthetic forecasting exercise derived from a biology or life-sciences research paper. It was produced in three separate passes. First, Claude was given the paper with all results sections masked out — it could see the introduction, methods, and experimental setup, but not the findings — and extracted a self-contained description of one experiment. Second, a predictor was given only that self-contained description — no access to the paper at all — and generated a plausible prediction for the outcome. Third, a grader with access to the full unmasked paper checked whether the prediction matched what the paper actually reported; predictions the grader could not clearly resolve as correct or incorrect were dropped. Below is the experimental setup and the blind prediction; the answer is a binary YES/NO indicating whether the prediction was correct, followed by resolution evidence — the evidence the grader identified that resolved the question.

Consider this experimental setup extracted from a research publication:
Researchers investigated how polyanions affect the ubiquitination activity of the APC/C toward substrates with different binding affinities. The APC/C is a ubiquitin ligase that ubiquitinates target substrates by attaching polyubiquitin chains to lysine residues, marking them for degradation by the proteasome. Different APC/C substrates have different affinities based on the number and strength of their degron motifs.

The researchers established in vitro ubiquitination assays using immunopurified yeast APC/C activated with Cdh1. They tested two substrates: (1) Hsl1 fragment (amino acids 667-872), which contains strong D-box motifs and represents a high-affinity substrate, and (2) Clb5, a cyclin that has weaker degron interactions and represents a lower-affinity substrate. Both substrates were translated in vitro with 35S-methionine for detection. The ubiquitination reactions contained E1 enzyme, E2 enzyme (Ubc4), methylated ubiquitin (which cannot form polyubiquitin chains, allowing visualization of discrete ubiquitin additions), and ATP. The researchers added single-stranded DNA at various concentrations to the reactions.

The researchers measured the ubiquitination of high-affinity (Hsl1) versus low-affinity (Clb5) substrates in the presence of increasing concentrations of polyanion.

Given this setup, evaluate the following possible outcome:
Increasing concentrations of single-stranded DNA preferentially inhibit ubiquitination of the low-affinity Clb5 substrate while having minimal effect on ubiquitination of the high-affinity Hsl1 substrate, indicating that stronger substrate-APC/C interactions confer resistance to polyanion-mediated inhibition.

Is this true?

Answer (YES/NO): YES